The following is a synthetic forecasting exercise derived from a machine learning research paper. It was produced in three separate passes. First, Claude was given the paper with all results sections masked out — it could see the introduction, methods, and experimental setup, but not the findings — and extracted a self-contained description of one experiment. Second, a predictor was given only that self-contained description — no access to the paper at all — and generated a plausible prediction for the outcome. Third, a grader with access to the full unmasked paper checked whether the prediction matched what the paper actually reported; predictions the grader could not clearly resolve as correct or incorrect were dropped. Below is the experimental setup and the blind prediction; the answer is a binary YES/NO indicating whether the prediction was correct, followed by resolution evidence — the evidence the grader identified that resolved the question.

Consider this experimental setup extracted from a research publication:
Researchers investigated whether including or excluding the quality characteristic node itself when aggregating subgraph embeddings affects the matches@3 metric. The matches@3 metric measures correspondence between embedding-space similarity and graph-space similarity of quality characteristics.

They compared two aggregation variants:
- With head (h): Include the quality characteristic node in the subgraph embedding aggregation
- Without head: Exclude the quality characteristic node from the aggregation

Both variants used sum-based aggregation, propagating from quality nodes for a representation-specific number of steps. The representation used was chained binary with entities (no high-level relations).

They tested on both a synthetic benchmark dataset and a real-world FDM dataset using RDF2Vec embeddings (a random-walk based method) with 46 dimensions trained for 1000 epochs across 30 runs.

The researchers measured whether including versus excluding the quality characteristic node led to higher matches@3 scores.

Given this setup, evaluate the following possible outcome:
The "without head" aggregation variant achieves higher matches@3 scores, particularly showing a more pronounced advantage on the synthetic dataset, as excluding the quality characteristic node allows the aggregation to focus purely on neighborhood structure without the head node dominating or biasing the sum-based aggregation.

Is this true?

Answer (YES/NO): NO